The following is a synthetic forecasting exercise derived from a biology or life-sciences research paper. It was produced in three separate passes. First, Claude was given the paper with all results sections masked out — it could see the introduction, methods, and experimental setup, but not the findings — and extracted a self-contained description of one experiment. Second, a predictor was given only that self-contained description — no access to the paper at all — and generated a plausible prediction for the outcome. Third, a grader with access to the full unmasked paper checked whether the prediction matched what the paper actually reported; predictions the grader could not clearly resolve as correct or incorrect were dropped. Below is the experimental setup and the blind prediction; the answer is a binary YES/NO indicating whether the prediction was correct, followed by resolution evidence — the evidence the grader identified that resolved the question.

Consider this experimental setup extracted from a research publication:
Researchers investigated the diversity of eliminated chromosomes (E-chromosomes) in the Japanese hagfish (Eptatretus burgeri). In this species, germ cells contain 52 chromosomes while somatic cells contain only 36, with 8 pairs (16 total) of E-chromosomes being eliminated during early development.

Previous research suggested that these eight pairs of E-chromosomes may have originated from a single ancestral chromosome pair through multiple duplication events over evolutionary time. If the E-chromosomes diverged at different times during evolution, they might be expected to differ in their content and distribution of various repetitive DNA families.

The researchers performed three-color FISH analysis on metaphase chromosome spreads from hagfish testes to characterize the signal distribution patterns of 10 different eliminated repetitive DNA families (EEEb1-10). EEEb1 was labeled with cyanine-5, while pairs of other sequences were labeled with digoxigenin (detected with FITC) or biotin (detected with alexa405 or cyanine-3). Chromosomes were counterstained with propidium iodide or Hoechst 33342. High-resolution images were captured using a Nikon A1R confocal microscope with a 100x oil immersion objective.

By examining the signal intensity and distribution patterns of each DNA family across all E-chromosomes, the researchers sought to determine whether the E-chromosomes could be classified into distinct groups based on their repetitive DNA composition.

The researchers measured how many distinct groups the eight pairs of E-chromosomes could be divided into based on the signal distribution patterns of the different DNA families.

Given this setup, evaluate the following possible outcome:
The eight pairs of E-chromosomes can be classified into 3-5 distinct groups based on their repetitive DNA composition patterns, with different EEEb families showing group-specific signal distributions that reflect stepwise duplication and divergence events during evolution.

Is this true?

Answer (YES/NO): NO